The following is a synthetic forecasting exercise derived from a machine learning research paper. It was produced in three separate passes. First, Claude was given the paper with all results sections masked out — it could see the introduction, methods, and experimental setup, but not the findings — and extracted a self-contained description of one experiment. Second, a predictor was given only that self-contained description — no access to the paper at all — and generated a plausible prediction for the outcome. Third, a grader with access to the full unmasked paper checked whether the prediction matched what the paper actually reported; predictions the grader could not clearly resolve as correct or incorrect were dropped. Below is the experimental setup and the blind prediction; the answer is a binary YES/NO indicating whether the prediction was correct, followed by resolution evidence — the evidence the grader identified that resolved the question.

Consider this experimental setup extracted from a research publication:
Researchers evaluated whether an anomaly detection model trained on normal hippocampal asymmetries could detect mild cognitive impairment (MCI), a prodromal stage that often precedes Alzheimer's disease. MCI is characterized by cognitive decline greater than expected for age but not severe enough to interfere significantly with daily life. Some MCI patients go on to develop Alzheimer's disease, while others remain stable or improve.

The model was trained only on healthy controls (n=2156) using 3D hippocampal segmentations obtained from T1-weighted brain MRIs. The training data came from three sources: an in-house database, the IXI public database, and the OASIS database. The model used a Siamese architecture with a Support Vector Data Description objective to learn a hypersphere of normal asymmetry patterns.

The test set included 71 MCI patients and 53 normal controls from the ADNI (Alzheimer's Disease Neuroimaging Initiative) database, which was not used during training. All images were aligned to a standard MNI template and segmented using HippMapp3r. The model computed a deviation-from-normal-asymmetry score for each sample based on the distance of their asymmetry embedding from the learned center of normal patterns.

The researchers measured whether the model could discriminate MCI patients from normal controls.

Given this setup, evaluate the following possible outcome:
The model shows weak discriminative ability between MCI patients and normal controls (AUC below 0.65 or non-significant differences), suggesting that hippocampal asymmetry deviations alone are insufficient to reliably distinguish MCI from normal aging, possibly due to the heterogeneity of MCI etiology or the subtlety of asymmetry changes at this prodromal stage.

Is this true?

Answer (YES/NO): NO